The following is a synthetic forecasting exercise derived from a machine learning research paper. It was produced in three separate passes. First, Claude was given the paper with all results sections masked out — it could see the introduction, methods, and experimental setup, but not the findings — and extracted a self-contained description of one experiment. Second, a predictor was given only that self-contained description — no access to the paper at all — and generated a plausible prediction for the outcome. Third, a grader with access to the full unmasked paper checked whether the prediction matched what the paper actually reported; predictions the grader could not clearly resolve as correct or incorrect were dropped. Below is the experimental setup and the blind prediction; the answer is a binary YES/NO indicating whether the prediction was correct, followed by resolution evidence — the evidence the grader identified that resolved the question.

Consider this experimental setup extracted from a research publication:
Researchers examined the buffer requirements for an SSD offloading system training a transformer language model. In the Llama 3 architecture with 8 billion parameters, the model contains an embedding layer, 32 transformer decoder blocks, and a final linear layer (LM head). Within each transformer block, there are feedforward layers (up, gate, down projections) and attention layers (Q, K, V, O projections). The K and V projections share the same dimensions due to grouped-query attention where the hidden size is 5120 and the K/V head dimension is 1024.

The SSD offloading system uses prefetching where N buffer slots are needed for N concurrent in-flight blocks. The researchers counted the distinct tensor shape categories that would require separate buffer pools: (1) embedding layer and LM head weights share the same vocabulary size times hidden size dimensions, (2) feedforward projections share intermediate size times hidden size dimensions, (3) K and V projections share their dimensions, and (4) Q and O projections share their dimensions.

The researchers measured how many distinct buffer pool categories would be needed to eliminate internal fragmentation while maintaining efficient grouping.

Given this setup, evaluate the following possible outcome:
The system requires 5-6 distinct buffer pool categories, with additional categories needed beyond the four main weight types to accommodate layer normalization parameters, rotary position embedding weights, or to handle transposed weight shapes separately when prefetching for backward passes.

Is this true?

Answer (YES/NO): NO